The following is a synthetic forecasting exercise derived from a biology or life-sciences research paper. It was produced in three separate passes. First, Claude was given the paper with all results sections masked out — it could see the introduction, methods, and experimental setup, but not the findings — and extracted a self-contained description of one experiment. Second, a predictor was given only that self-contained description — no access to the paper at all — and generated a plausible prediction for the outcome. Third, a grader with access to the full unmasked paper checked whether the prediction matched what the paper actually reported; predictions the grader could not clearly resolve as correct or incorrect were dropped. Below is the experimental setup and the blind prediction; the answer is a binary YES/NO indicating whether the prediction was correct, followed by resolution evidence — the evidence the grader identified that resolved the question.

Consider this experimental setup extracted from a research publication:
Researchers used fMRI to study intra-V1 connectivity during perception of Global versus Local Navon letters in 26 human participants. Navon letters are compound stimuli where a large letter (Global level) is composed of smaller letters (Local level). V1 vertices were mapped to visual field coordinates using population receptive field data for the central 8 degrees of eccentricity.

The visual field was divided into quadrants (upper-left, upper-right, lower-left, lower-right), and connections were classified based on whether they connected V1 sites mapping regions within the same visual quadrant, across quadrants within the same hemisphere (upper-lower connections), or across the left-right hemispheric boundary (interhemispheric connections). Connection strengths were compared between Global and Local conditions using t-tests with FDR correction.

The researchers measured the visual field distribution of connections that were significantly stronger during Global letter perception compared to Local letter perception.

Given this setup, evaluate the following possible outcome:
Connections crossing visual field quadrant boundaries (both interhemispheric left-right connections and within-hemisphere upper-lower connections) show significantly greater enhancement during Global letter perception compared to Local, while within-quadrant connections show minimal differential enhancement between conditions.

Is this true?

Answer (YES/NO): NO